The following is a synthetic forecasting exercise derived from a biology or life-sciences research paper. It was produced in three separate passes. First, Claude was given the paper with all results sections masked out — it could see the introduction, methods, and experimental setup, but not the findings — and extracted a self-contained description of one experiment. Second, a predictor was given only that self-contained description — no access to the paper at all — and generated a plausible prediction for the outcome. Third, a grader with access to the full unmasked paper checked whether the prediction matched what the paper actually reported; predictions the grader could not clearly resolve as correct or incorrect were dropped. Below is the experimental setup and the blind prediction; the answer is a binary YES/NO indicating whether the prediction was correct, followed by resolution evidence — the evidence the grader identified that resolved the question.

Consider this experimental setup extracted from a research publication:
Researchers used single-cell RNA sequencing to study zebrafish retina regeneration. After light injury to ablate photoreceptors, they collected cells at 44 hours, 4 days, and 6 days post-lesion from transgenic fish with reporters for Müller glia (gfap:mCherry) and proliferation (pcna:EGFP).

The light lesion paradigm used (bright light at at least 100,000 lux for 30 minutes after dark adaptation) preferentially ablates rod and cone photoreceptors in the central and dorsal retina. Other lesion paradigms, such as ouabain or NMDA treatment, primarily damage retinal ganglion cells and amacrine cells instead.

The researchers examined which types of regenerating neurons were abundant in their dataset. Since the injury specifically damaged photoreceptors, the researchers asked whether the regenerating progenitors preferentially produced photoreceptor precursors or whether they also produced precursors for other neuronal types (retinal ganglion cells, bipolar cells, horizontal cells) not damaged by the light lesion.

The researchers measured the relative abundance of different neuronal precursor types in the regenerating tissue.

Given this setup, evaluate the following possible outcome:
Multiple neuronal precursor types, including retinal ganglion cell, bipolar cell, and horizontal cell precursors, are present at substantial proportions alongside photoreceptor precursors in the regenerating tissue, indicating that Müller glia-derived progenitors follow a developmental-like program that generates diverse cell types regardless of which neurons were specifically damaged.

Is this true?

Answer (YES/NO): NO